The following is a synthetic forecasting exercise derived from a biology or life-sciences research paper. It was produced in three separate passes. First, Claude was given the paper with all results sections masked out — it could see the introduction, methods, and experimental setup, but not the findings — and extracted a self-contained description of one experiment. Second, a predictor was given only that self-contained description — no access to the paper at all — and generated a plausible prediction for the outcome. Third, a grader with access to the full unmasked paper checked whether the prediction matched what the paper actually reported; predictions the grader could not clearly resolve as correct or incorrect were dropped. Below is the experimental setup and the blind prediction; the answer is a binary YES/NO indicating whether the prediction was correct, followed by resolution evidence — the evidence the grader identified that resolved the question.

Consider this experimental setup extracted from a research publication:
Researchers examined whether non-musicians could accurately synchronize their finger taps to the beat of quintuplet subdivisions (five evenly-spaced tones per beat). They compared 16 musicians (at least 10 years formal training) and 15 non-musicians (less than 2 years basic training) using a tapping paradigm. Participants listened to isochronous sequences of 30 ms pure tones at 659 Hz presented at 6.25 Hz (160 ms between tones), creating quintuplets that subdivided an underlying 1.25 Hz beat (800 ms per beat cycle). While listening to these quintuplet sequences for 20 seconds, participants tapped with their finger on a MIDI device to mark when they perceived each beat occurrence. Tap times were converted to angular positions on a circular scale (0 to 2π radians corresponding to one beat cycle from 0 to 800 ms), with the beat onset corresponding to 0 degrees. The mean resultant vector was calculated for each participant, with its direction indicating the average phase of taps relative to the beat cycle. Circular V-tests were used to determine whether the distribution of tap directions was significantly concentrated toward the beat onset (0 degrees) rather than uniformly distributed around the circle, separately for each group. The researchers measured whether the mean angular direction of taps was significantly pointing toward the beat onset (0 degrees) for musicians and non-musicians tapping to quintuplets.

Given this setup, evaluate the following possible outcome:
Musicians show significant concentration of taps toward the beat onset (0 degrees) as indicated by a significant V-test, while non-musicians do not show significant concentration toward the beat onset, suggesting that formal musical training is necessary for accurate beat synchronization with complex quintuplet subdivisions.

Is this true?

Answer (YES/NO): YES